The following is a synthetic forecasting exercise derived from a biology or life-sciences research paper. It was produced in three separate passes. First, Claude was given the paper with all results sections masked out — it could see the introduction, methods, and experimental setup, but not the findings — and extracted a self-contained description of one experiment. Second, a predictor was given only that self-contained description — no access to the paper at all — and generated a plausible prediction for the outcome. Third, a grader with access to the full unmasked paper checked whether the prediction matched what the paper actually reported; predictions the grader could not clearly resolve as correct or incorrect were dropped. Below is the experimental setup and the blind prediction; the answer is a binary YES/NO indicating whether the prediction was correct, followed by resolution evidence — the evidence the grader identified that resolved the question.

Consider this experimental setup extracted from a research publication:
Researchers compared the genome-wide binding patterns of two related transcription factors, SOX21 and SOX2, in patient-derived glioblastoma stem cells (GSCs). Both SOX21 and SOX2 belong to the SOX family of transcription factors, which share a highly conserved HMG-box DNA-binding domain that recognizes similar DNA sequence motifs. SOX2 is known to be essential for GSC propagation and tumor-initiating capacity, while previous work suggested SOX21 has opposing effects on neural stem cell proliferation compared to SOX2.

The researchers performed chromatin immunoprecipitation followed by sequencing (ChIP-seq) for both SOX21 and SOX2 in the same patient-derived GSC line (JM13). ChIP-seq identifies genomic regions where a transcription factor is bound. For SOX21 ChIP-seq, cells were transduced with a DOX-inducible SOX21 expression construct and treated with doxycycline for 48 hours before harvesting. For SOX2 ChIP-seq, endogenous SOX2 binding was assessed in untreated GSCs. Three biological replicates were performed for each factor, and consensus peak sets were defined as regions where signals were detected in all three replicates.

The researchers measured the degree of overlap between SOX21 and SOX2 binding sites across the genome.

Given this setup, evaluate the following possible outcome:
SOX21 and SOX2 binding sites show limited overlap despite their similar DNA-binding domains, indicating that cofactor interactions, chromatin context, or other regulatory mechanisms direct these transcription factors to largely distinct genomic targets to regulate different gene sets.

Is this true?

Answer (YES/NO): YES